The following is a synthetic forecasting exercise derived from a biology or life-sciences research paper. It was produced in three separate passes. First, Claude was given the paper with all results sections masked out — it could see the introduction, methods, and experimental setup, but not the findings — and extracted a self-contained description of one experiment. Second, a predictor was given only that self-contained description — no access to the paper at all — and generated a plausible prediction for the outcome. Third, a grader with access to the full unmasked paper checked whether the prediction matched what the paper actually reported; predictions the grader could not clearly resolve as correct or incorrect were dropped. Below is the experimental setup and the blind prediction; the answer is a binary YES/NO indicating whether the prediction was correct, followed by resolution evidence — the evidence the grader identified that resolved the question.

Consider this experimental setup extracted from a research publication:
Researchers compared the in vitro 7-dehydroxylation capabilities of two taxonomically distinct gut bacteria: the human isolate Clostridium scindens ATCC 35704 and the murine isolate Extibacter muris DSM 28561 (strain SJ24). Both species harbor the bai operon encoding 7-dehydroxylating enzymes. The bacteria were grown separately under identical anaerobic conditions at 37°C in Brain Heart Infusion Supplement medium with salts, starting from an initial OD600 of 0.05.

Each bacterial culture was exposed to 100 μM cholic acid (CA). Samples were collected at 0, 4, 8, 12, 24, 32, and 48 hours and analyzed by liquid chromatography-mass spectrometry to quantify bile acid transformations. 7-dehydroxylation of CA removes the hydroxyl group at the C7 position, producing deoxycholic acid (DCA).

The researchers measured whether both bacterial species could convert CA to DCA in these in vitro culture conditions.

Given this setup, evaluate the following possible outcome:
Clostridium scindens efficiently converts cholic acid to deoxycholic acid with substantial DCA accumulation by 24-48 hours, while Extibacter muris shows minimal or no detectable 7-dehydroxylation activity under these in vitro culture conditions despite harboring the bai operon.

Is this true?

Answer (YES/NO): YES